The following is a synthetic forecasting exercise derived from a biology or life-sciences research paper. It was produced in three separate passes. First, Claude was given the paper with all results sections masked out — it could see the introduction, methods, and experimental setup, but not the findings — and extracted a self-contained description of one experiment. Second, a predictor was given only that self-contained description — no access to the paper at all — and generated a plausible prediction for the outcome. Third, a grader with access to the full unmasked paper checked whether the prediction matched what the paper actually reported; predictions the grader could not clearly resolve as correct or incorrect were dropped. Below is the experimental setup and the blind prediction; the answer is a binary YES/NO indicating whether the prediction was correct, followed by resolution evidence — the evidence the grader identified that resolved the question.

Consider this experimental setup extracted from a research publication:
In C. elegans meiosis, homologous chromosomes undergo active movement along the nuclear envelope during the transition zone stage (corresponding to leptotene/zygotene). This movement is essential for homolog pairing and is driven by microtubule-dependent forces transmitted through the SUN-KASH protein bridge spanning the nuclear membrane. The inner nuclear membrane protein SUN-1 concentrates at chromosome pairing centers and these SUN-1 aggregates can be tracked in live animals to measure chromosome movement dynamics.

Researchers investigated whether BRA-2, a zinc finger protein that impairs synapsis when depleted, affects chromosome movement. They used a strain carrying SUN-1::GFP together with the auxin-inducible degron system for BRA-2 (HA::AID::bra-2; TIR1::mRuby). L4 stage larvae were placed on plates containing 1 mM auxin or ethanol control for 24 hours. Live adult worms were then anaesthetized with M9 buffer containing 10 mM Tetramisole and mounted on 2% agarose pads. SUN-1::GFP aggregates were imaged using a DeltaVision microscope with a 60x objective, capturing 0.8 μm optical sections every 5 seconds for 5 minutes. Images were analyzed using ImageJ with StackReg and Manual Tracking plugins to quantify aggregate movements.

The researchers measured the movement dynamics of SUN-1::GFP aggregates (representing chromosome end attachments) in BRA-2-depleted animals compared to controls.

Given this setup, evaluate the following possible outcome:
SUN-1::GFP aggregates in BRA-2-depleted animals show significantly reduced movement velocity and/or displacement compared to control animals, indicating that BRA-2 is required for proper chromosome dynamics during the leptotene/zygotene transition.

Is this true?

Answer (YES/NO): NO